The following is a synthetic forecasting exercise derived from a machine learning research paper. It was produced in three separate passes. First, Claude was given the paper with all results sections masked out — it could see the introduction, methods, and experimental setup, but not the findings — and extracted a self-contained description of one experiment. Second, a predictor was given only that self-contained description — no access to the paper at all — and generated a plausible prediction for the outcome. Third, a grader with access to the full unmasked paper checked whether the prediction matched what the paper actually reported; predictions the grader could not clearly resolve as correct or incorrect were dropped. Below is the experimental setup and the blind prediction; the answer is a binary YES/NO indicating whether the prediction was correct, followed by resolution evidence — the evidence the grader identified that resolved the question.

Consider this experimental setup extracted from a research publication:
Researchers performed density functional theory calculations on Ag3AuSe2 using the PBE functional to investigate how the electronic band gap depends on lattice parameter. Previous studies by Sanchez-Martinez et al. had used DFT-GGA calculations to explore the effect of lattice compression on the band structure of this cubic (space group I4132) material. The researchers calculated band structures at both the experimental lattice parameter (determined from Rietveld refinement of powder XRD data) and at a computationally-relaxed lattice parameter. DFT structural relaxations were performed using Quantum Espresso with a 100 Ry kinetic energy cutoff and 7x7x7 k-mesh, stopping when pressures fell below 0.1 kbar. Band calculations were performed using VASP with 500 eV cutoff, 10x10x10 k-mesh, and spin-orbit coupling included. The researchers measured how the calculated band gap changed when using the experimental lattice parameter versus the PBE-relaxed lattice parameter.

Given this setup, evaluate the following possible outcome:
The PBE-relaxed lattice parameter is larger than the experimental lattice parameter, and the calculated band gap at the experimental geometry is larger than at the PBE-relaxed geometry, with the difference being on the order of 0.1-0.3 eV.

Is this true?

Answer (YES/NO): NO